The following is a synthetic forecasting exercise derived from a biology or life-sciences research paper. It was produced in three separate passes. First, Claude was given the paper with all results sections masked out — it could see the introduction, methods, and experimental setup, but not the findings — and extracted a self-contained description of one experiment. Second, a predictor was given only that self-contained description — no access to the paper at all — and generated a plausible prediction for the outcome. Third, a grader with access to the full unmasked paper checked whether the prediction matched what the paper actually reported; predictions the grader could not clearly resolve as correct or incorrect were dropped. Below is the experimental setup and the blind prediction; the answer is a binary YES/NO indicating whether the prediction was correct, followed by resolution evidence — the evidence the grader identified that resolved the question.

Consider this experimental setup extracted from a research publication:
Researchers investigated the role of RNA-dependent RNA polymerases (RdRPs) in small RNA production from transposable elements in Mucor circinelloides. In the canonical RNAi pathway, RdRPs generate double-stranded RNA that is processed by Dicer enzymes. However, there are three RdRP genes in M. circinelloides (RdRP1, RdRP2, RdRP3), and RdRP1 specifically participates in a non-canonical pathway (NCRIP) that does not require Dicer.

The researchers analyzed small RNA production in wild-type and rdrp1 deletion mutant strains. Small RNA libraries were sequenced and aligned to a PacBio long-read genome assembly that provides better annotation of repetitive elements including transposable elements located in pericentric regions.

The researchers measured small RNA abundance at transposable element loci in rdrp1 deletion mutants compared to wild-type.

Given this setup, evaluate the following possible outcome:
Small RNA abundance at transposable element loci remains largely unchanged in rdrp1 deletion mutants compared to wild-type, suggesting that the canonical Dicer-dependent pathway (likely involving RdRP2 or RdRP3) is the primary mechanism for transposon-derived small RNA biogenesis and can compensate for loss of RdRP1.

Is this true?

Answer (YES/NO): NO